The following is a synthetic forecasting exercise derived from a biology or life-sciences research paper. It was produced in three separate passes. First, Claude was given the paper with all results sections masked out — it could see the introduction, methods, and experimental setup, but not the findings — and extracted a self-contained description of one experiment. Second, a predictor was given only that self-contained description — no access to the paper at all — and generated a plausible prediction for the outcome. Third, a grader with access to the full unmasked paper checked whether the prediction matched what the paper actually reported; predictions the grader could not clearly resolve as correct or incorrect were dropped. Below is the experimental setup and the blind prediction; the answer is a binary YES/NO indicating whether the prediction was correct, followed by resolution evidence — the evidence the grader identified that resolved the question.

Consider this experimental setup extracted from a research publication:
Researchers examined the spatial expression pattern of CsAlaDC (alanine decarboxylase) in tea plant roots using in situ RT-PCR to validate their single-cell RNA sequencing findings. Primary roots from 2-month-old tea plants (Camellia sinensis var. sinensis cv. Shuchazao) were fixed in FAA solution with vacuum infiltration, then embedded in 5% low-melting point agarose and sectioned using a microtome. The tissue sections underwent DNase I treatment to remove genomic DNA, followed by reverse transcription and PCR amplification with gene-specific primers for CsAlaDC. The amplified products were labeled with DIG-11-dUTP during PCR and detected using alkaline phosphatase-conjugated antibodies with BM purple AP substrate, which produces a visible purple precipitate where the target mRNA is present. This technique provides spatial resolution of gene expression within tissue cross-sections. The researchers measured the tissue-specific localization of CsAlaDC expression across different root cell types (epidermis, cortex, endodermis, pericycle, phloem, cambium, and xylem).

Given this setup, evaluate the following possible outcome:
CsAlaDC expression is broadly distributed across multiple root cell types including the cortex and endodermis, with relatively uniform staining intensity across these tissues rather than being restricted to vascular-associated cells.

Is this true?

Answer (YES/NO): NO